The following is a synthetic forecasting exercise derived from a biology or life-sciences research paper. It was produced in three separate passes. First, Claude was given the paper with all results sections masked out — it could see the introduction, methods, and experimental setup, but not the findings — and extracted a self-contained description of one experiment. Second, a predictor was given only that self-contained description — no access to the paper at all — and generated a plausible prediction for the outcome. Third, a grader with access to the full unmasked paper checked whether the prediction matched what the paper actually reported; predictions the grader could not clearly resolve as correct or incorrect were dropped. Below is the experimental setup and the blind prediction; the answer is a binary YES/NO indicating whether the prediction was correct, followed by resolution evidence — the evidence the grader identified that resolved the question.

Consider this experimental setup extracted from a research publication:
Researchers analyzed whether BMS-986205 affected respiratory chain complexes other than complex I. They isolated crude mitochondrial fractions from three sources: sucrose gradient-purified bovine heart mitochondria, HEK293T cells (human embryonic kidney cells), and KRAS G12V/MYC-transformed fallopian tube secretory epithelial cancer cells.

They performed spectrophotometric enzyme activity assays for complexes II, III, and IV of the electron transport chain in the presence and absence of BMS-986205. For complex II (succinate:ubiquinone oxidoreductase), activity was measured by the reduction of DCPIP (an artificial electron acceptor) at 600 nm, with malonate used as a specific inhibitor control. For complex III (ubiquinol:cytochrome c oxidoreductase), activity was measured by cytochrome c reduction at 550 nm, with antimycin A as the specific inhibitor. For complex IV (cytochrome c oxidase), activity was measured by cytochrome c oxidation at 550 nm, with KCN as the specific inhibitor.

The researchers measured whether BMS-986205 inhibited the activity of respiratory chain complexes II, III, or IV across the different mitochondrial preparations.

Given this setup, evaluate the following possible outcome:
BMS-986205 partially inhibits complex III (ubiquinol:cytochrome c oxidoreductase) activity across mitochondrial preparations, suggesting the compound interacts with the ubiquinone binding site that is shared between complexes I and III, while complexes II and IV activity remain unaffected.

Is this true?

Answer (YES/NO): NO